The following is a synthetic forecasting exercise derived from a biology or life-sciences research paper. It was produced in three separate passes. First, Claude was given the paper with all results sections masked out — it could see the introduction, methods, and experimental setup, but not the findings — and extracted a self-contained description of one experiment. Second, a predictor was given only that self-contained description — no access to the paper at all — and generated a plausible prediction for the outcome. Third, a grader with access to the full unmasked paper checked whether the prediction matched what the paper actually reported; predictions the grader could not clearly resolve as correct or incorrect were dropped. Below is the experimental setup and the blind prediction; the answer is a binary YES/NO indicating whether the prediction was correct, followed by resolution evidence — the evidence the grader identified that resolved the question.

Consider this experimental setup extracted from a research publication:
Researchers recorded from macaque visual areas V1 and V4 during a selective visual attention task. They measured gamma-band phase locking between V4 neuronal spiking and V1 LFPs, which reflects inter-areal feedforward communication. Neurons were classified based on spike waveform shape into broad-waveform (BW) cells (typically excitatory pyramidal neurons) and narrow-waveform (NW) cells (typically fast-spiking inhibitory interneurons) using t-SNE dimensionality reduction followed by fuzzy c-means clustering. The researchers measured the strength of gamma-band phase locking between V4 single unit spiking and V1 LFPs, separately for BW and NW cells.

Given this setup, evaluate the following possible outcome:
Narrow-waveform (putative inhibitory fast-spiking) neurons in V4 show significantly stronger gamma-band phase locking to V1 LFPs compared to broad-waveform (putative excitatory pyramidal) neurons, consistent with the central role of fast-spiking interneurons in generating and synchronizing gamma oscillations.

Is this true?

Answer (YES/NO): YES